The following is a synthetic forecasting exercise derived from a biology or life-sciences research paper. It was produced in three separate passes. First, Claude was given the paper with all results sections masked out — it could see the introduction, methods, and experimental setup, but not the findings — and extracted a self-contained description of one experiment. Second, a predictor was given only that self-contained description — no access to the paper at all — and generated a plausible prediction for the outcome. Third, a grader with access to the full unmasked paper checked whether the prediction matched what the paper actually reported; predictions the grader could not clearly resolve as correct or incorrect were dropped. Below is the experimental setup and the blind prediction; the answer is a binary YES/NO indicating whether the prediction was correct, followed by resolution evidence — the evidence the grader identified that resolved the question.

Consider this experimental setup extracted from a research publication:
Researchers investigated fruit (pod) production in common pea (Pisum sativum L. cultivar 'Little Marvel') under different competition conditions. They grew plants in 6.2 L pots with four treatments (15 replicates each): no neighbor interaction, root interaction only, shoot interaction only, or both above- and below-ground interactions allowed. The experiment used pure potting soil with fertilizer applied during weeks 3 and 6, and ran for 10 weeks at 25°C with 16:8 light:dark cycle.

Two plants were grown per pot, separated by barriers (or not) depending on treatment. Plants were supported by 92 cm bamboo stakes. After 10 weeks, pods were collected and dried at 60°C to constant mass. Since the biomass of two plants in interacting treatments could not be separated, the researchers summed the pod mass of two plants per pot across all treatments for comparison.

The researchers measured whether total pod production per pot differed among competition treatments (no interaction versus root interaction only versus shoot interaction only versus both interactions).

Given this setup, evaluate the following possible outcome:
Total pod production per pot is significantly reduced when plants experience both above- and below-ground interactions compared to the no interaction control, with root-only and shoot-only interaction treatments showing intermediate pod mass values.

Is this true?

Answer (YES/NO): NO